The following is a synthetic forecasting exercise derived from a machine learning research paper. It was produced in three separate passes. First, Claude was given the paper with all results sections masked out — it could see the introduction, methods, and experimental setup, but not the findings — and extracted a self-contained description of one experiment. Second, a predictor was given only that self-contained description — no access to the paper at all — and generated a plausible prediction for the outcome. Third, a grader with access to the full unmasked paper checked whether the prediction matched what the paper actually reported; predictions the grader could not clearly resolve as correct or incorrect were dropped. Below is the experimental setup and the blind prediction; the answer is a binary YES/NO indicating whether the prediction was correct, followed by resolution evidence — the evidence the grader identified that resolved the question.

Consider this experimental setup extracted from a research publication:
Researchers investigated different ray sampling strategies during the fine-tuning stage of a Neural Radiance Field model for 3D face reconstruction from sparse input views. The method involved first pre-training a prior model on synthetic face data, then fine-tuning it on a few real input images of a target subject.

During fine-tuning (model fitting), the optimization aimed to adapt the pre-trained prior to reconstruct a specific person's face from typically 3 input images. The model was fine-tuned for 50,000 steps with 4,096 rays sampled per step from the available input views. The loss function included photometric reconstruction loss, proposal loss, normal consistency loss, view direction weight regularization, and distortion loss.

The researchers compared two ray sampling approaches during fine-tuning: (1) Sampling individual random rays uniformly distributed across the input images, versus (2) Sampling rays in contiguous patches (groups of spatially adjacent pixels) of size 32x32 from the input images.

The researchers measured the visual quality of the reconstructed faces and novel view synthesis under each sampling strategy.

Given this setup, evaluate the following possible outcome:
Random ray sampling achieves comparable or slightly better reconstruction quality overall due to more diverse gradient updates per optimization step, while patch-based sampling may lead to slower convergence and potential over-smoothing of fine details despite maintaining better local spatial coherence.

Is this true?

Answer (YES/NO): YES